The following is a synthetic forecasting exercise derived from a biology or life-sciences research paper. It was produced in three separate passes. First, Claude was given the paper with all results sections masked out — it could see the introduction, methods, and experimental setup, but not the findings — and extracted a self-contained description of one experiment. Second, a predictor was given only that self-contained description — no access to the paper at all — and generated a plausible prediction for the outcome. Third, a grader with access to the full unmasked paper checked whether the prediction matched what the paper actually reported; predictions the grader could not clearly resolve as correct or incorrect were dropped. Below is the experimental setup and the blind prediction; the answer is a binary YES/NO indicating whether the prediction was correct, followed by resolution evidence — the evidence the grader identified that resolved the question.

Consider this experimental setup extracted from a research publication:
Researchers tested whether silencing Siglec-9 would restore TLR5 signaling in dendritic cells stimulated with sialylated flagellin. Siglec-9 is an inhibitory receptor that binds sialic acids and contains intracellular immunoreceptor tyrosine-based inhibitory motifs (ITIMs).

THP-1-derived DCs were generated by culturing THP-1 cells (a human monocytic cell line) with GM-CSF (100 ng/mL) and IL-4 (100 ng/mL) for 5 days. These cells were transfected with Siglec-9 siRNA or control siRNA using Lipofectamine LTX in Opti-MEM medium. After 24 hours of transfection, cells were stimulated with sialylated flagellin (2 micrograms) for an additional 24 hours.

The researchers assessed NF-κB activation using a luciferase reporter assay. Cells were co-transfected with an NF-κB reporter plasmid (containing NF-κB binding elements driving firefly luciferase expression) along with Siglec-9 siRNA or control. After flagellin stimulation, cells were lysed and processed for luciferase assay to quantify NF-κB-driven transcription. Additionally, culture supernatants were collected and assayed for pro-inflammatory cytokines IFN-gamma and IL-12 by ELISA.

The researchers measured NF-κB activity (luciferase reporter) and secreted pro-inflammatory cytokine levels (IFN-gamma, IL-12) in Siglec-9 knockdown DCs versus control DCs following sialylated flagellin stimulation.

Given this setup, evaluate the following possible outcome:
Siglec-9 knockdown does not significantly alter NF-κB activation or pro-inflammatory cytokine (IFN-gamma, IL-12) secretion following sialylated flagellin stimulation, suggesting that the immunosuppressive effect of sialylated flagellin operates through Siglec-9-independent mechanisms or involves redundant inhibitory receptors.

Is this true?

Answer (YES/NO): NO